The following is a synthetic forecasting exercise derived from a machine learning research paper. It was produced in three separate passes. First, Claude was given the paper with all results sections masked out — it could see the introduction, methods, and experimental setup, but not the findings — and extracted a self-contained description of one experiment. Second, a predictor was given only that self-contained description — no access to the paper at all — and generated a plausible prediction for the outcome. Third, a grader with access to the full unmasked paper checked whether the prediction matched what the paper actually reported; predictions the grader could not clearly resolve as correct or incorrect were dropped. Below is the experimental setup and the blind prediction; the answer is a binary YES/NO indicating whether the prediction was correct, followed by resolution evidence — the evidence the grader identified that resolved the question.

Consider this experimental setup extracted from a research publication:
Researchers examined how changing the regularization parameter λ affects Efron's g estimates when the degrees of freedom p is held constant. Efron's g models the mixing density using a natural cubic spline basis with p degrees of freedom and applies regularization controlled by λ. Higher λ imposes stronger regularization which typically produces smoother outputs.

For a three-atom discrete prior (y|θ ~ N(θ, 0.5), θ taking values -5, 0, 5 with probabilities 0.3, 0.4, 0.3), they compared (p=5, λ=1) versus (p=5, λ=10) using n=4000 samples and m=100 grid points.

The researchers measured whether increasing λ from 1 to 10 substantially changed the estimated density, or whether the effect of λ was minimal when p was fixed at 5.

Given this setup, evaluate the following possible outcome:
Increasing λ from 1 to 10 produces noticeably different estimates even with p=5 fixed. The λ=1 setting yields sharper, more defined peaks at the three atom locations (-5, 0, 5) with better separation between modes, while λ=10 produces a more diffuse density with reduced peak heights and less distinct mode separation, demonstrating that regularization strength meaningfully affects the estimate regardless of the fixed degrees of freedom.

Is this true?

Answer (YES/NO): NO